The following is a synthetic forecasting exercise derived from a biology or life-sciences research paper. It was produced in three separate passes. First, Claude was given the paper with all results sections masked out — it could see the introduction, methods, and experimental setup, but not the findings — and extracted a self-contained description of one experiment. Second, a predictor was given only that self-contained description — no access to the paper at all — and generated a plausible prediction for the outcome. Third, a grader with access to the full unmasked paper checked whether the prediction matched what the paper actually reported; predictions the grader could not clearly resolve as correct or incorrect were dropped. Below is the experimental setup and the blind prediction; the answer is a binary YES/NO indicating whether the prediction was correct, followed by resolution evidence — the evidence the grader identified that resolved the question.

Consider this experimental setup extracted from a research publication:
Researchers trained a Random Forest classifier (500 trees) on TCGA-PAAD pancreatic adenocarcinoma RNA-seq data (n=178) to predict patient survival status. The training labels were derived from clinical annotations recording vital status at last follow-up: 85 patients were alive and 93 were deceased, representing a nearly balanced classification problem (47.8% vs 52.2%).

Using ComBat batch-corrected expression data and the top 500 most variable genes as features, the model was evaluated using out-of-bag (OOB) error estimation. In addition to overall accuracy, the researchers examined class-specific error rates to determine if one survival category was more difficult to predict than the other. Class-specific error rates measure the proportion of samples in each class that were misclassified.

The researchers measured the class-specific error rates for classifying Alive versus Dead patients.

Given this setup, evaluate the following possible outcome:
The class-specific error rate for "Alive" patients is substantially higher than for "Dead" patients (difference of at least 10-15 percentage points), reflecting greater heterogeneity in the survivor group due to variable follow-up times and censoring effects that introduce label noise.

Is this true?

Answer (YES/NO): YES